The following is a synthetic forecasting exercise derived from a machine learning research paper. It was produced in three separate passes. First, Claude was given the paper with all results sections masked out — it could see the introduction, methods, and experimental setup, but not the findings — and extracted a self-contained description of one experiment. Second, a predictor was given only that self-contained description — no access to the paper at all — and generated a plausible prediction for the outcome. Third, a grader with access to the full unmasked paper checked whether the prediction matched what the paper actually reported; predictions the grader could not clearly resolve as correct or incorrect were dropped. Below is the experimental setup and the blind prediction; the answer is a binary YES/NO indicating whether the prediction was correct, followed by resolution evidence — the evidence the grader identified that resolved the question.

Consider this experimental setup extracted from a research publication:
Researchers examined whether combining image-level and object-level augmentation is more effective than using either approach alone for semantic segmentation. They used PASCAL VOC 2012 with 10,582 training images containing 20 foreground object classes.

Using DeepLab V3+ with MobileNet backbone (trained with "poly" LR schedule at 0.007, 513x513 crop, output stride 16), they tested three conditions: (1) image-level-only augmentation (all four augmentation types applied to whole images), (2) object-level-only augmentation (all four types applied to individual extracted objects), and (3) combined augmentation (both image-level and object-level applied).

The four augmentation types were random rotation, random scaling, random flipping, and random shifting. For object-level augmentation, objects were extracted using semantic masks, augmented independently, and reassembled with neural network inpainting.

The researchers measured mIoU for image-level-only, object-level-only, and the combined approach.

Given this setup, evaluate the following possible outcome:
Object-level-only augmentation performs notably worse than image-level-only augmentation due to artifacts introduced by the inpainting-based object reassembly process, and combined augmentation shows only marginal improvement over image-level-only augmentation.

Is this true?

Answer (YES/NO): NO